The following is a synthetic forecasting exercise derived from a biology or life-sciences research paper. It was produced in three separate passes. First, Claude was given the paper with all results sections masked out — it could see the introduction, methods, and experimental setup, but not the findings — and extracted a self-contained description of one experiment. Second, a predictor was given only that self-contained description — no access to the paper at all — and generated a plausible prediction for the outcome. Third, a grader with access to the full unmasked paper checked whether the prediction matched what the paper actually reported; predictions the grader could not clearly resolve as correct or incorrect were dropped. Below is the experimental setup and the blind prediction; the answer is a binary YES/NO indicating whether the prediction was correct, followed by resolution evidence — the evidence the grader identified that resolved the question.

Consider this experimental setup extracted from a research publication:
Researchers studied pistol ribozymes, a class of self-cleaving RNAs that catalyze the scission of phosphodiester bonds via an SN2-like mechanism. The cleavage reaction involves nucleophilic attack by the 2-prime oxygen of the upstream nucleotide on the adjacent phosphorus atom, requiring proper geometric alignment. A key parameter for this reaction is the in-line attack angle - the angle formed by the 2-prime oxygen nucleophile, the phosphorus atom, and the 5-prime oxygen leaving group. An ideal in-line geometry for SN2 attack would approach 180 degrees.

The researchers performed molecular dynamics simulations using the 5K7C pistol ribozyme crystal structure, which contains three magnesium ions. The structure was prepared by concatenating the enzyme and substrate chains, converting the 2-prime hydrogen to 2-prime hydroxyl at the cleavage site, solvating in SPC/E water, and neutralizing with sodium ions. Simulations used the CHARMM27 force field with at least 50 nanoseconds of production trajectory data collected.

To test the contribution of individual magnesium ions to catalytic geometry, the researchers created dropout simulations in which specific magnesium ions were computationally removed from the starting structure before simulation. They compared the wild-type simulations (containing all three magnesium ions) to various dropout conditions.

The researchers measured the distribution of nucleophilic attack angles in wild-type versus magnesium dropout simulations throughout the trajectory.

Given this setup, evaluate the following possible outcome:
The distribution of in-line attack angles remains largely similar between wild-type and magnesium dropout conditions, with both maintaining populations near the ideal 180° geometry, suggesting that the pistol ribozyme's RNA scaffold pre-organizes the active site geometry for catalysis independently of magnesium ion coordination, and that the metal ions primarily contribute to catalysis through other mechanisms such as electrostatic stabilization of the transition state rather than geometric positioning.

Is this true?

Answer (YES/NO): NO